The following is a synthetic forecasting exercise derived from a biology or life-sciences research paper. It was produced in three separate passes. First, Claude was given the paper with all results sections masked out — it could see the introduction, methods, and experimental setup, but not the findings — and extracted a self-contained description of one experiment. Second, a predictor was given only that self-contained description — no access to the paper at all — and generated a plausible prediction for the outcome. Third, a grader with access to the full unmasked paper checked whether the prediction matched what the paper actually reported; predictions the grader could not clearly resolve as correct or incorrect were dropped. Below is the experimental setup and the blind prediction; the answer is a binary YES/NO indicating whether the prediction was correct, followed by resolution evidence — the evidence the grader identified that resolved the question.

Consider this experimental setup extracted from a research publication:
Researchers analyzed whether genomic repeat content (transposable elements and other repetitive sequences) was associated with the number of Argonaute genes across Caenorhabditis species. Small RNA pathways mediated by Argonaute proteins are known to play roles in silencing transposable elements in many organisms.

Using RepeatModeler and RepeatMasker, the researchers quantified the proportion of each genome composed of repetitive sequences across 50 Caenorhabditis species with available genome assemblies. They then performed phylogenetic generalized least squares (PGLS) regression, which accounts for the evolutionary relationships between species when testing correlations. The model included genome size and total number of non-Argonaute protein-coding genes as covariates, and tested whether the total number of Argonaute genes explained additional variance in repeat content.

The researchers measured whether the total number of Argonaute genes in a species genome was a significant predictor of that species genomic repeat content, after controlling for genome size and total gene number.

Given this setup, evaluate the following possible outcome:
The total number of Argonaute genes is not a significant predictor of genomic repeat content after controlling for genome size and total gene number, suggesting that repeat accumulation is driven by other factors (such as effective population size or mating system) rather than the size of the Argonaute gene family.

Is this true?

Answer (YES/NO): YES